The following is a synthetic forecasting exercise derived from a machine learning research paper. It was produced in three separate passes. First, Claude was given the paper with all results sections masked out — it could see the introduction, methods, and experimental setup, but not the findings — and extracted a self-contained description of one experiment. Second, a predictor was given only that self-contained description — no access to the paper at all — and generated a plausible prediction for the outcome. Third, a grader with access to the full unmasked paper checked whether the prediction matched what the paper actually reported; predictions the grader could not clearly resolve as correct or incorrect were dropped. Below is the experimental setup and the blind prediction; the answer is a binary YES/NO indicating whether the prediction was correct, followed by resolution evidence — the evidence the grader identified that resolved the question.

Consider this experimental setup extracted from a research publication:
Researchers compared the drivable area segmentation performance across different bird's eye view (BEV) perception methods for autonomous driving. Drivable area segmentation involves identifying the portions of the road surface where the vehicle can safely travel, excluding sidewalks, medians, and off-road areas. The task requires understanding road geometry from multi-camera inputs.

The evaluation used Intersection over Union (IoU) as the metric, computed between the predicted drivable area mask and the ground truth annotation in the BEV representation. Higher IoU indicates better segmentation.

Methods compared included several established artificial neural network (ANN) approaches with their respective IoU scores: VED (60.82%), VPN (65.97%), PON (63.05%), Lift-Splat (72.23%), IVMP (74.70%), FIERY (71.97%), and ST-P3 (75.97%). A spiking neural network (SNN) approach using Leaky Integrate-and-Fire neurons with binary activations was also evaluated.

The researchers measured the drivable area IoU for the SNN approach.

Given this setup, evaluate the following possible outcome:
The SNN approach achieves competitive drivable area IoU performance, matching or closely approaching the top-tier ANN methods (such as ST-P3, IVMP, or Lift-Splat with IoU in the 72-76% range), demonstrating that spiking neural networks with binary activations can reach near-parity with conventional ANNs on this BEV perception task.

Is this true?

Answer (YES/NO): NO